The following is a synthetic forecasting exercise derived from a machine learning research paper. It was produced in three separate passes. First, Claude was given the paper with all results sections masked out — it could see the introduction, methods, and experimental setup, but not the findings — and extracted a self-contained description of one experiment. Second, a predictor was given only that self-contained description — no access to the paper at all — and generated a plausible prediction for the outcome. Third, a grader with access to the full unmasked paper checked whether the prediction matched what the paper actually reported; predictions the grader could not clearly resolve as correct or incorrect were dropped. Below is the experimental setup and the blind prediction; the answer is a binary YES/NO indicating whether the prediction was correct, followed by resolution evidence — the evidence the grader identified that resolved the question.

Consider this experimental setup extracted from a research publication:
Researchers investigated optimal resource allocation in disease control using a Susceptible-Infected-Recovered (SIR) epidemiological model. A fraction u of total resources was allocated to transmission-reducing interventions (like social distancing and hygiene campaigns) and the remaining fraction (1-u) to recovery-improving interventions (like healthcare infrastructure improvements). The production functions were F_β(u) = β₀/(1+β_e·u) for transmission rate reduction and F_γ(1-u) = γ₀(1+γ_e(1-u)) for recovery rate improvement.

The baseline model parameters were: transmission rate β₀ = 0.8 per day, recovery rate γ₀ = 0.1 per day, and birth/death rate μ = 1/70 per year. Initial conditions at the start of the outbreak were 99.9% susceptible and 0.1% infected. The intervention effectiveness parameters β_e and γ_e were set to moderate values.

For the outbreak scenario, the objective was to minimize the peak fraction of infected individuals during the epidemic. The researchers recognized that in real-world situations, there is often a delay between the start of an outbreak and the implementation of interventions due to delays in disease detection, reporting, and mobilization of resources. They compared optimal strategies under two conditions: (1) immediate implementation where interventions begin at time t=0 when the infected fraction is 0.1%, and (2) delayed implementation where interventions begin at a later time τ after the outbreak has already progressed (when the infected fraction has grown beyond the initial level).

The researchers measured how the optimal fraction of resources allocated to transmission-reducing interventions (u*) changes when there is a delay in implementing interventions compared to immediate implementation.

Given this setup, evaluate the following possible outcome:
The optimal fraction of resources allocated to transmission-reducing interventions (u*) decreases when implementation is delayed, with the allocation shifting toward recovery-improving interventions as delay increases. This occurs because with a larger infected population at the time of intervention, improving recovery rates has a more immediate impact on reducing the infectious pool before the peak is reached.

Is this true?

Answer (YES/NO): NO